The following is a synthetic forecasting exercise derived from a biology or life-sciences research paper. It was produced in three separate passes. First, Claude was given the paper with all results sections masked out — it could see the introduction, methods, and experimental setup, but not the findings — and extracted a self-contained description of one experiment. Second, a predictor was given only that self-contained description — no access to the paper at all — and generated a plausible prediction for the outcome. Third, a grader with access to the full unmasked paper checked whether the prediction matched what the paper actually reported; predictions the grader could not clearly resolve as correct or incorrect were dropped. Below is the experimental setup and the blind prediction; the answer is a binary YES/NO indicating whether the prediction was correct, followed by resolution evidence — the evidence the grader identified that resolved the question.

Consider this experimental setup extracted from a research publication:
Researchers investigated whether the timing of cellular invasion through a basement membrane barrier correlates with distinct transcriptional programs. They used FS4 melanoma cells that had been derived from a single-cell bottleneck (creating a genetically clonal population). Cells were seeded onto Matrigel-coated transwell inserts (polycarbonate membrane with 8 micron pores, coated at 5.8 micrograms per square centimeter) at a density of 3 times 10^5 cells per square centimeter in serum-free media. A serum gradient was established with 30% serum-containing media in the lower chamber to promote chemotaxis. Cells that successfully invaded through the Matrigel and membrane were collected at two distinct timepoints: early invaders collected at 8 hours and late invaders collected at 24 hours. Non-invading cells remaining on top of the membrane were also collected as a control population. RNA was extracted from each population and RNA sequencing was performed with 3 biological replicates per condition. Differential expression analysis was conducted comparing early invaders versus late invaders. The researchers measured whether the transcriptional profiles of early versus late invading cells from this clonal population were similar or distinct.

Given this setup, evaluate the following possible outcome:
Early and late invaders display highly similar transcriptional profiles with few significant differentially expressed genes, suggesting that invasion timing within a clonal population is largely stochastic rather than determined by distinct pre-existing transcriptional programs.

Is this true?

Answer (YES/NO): NO